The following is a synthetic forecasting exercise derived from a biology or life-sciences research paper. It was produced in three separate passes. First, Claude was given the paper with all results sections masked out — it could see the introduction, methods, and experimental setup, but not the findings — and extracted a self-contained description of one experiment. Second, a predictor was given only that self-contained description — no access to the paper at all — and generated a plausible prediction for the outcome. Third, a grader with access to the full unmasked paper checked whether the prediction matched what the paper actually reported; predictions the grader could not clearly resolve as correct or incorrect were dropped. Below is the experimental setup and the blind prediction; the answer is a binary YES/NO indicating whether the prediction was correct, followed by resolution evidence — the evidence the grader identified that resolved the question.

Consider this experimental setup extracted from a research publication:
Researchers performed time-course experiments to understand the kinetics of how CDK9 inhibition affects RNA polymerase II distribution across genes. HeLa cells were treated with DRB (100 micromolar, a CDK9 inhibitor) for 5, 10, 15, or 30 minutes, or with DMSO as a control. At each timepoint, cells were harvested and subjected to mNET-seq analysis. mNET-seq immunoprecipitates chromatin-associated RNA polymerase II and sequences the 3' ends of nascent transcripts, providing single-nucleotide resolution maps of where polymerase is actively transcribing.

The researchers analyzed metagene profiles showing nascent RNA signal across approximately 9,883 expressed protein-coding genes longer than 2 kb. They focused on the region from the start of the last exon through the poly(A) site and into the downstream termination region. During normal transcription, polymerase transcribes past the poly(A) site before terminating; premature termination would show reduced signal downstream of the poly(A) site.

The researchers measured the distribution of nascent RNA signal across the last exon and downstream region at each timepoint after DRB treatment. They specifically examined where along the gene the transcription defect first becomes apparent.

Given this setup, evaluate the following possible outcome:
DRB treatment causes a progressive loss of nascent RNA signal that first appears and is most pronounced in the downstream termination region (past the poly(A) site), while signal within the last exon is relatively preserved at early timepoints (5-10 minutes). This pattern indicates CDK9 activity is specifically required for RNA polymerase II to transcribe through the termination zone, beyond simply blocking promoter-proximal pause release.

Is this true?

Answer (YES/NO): NO